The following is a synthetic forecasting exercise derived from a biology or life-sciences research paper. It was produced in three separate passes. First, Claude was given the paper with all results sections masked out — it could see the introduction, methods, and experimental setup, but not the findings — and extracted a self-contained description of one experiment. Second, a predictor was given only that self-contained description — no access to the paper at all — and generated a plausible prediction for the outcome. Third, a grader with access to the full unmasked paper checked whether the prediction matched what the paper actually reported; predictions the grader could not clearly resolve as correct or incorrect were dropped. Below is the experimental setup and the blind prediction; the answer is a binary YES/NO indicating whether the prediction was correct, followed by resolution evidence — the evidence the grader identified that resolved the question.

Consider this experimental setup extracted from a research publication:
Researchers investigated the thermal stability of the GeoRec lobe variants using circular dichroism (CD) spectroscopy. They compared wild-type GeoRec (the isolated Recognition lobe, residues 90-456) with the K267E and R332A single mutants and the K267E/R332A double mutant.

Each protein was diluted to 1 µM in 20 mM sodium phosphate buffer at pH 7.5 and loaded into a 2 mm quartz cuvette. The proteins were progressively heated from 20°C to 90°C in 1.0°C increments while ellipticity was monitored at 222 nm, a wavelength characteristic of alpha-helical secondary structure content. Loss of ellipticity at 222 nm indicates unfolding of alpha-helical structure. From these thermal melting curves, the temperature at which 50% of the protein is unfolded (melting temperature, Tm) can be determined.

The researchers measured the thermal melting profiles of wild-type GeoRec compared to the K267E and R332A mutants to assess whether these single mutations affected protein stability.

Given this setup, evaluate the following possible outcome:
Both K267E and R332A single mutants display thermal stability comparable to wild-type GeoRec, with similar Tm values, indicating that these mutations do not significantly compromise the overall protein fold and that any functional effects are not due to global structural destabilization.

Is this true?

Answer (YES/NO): NO